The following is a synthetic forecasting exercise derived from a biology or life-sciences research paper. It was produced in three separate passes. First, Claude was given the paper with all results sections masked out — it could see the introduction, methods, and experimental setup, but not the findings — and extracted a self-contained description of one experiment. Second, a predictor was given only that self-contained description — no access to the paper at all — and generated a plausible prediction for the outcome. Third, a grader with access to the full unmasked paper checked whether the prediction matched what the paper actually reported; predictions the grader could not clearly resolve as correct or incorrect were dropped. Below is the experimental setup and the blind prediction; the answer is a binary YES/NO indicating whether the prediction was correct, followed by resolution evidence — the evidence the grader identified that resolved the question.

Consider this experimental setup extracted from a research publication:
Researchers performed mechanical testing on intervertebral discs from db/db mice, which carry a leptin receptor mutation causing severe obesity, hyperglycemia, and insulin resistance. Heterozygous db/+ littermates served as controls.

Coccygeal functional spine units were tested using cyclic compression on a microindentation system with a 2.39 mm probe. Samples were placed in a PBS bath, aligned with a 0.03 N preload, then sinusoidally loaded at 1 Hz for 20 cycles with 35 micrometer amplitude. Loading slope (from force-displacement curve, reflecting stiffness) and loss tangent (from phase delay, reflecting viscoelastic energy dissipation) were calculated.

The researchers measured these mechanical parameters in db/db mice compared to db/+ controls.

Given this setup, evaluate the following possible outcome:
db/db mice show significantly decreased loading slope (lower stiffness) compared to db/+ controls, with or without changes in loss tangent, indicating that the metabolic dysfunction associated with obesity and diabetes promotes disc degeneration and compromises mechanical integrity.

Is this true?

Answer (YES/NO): NO